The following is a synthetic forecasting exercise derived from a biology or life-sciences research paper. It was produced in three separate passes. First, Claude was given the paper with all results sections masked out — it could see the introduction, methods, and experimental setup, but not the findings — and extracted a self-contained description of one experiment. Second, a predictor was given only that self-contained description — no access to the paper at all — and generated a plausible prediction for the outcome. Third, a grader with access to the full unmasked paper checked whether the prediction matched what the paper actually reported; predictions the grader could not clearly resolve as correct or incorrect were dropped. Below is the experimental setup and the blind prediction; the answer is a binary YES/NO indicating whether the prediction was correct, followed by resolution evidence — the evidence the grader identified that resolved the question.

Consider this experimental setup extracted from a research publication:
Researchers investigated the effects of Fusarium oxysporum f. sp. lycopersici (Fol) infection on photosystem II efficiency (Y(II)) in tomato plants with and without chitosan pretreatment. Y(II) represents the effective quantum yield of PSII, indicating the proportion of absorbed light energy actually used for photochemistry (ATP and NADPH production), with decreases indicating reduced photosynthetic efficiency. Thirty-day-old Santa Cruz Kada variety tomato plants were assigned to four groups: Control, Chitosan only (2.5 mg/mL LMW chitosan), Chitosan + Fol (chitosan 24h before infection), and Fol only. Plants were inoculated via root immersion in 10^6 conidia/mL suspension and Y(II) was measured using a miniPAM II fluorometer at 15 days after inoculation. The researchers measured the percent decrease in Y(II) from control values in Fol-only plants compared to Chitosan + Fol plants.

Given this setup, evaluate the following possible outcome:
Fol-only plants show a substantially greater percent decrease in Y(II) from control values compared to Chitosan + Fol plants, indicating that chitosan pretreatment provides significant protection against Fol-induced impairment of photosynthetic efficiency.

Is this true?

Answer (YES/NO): YES